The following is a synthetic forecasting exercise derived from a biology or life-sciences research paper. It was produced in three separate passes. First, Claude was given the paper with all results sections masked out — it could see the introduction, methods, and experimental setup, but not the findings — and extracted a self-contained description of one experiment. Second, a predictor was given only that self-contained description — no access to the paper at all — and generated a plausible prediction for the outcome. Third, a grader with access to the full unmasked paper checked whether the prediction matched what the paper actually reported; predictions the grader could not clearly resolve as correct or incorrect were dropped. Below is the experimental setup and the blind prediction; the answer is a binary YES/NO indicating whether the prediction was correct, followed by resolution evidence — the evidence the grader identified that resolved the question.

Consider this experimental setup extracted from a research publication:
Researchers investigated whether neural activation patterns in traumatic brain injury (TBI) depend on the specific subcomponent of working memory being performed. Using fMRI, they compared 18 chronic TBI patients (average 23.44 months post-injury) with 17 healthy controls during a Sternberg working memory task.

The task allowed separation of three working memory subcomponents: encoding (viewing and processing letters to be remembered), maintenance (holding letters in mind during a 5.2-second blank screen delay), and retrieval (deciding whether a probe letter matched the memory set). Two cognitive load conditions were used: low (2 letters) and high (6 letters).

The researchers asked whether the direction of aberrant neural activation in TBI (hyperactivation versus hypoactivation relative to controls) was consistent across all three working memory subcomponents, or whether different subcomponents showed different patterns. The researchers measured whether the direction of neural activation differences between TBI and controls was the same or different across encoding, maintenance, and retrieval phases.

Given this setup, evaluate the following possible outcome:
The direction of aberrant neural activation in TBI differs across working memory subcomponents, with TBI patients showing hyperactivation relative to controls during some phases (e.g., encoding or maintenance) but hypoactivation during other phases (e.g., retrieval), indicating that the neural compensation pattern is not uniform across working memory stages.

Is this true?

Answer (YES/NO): NO